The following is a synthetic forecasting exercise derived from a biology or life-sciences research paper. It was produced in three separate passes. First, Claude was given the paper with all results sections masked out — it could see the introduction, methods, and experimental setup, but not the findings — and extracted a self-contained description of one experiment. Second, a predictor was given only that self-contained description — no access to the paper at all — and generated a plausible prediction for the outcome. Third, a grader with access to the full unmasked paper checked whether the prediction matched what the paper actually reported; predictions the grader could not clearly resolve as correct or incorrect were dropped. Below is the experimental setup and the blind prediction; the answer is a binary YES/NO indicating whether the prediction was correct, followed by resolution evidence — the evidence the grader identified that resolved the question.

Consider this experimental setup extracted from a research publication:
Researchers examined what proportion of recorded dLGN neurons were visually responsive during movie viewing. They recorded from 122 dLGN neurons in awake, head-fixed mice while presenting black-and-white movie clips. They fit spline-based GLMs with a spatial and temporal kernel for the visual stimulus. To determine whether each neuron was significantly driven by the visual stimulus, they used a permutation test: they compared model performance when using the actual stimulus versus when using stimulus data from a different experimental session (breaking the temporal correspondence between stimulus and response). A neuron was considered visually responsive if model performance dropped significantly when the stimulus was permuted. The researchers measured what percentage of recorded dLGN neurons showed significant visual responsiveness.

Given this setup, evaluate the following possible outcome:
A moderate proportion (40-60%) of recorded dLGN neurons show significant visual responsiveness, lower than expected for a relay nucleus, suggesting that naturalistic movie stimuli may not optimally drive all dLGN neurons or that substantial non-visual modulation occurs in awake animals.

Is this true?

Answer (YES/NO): NO